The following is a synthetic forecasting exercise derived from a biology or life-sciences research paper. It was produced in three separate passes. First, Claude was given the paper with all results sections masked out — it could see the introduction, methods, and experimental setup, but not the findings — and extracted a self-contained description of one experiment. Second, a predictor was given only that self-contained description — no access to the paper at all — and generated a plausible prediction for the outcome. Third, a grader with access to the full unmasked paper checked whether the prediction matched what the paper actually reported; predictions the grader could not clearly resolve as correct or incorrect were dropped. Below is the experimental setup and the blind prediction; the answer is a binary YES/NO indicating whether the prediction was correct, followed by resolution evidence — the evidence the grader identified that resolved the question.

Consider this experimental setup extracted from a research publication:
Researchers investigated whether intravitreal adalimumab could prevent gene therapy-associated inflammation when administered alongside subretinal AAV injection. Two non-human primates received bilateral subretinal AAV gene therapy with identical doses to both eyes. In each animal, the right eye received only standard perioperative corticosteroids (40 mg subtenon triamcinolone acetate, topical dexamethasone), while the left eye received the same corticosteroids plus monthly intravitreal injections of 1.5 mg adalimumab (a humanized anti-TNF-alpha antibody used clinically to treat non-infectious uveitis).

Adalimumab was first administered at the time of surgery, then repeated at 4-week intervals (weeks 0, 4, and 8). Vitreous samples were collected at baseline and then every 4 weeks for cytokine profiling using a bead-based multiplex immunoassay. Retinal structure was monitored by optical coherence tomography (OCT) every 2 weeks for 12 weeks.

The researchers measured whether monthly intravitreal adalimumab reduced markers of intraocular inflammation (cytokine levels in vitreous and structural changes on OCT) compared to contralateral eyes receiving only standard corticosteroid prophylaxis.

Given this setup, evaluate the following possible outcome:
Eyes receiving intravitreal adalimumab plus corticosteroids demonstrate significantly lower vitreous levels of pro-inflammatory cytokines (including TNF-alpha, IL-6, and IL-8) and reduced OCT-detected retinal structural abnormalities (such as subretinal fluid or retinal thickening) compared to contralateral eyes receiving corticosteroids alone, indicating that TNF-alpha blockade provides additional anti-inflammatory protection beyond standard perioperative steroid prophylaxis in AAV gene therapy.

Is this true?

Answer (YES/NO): NO